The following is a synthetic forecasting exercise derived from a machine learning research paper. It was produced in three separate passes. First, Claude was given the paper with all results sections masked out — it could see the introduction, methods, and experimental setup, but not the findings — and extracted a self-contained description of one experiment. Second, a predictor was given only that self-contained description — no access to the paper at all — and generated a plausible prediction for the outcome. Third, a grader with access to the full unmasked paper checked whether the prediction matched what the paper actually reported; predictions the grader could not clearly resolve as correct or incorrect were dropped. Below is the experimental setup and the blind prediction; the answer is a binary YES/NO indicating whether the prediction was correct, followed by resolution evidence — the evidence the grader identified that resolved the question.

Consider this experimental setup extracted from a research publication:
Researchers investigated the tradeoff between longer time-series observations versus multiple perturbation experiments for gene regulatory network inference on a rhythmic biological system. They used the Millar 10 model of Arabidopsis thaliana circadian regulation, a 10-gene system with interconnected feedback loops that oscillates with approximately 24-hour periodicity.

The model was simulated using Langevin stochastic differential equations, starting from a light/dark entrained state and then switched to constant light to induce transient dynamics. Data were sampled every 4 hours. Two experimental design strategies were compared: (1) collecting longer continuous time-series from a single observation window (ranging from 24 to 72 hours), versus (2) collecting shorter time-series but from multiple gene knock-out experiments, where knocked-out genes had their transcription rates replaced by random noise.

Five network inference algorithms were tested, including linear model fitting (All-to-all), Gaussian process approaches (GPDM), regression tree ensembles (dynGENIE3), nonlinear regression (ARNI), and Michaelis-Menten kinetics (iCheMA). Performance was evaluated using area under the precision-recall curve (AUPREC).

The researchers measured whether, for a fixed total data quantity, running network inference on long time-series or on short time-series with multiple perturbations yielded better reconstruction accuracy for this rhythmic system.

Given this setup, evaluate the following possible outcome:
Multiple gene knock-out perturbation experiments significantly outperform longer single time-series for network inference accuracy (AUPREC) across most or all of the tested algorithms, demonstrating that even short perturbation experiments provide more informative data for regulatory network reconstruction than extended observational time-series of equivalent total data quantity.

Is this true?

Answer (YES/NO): NO